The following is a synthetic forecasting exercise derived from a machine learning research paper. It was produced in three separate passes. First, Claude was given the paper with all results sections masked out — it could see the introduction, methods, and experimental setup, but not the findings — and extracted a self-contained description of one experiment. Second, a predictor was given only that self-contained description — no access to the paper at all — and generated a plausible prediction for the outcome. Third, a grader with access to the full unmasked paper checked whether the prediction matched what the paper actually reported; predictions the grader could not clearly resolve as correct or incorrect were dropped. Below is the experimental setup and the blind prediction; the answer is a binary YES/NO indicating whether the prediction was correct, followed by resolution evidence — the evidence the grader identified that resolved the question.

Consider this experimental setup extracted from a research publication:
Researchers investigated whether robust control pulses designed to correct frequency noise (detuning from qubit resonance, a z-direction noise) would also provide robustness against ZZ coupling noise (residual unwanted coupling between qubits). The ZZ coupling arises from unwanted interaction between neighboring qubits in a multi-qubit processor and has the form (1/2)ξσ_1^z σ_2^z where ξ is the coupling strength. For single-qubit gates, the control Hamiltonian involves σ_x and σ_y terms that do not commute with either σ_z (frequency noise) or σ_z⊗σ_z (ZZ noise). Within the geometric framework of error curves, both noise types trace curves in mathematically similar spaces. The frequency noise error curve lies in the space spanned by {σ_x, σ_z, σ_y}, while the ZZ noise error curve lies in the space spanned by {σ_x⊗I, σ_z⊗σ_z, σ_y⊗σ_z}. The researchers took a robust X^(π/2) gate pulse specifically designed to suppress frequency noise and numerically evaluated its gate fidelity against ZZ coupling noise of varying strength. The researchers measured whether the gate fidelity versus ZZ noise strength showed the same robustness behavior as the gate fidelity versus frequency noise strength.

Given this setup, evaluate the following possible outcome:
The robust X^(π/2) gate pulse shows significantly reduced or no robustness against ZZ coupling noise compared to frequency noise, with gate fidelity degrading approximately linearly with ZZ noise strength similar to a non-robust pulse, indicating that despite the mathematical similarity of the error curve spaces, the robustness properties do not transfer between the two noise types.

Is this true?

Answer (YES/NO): NO